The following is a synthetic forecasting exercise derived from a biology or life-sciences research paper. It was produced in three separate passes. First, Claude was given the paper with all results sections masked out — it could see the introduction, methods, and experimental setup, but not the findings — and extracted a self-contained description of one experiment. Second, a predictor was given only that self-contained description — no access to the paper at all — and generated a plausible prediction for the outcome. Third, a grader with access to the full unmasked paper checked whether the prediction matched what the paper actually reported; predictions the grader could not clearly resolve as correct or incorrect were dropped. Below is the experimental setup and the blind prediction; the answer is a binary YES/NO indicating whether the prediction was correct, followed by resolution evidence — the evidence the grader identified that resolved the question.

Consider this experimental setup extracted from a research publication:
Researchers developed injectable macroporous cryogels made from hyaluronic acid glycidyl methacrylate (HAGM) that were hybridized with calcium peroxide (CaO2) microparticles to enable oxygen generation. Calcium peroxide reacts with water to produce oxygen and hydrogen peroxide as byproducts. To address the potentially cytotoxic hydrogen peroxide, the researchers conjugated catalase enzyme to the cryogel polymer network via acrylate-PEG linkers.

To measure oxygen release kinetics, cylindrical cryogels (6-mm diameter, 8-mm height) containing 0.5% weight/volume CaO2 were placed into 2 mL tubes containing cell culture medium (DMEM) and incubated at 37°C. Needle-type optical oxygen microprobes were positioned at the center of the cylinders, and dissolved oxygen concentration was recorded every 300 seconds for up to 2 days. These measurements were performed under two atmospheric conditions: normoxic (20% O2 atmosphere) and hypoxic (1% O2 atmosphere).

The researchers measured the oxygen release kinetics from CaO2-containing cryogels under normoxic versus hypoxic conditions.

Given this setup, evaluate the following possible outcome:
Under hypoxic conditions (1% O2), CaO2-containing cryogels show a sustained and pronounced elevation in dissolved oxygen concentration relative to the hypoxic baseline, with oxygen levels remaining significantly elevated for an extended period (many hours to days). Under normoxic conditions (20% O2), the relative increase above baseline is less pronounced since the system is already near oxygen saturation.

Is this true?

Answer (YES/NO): YES